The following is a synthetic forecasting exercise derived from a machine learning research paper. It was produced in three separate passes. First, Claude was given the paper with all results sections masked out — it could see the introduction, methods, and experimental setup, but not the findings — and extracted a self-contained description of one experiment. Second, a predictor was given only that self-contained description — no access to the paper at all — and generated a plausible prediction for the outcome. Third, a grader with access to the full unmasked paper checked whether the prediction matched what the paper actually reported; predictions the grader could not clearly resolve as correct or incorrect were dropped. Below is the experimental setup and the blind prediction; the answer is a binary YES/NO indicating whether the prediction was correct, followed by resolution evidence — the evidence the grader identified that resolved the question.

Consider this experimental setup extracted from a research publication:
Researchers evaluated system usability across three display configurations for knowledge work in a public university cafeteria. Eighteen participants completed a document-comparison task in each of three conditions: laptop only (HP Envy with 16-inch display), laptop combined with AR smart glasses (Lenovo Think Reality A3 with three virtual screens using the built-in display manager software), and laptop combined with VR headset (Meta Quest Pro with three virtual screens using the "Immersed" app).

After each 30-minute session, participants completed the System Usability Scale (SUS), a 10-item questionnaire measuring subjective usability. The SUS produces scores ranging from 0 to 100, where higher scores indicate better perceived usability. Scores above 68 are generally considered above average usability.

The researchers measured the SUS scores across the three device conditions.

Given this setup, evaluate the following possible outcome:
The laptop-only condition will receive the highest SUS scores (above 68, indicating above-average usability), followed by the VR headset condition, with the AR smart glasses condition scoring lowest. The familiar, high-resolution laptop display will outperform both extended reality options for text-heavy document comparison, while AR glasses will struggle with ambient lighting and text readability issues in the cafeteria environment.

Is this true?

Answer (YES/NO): NO